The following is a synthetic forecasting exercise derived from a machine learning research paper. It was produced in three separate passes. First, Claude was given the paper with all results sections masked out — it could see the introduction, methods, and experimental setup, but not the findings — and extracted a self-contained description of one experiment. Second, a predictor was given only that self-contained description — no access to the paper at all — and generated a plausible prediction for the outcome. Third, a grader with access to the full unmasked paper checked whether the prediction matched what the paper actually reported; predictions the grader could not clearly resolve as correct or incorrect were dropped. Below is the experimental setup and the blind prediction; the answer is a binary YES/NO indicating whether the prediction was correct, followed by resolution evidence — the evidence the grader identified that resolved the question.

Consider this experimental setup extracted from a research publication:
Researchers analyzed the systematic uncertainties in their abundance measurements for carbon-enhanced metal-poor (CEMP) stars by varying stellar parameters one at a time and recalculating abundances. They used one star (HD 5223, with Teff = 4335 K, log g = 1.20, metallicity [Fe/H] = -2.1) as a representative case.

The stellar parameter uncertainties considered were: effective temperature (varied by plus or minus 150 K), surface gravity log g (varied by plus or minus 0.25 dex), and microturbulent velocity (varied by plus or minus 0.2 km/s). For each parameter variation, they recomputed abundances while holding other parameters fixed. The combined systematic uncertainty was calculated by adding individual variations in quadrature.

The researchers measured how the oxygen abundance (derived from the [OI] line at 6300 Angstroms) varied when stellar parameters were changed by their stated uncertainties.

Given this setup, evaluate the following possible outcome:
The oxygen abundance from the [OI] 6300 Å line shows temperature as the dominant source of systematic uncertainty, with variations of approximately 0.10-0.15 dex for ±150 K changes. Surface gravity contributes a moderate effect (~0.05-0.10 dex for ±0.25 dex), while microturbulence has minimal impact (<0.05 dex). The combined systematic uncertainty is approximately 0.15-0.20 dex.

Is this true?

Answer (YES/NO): NO